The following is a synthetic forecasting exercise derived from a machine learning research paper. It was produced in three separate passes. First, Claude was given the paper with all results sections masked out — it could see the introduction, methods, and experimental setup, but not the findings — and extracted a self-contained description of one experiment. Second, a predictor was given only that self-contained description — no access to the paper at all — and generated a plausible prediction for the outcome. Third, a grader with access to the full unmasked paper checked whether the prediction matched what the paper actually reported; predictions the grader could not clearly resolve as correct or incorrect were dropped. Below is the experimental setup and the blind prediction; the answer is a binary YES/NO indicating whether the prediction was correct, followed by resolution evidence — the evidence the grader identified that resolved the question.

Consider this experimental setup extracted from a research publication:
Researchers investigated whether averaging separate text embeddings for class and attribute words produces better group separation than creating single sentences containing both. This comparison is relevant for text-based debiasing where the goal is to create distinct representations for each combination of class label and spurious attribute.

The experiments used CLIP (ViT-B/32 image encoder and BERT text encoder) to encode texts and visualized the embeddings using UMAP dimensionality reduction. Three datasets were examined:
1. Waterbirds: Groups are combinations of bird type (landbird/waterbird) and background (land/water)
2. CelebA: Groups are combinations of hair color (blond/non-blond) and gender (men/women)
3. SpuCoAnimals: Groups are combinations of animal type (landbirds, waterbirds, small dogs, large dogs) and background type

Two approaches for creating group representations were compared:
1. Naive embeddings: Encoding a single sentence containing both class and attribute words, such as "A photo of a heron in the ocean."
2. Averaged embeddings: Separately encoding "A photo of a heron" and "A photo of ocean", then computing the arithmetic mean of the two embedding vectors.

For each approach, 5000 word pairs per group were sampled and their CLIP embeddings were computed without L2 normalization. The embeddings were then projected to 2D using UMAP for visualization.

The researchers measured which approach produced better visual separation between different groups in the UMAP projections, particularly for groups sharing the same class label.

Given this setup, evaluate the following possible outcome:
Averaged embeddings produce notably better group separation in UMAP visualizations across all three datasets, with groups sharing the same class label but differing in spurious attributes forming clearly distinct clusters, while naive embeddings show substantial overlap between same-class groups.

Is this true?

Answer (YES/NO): YES